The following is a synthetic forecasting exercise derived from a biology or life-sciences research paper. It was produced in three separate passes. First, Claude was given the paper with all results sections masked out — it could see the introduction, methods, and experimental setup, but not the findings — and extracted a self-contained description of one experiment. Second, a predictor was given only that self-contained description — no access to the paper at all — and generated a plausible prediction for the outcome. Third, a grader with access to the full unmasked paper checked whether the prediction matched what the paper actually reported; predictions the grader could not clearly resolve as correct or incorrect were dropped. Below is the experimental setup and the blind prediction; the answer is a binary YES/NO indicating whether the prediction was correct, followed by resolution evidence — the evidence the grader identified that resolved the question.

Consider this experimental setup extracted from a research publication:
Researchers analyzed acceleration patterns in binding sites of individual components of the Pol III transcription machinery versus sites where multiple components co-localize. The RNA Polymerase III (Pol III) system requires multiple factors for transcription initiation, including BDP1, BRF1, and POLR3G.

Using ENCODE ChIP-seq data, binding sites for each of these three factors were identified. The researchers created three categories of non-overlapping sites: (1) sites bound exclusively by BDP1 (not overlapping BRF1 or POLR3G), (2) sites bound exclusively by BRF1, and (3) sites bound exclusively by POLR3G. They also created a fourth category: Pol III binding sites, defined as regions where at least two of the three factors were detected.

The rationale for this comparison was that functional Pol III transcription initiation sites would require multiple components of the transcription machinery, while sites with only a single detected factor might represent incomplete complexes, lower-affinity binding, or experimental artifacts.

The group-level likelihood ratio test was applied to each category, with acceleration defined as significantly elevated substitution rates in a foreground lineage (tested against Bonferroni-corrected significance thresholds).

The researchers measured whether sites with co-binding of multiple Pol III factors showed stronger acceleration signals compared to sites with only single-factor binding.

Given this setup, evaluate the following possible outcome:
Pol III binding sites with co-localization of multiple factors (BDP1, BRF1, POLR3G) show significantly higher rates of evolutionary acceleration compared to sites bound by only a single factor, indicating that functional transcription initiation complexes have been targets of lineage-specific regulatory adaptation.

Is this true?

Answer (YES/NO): YES